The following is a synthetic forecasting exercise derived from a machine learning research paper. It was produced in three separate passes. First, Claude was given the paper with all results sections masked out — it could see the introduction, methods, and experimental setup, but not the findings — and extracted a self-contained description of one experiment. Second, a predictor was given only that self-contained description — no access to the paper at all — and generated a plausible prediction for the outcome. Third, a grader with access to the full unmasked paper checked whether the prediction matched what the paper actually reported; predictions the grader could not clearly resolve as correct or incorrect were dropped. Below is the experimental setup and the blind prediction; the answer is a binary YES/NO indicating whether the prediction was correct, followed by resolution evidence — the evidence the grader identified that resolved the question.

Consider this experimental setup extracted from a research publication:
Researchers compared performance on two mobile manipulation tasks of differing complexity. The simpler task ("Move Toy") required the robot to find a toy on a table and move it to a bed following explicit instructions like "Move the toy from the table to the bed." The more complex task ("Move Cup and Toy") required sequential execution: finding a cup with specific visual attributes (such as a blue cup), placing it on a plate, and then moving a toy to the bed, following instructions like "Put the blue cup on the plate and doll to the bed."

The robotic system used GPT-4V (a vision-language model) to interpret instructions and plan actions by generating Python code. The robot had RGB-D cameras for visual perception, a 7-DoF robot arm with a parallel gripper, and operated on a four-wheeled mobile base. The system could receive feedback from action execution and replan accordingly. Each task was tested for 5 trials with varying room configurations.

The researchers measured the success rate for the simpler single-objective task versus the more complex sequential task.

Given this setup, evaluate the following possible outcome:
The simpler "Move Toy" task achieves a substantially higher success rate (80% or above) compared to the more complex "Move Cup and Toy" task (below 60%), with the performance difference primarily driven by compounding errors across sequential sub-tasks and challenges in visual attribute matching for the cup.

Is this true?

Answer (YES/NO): NO